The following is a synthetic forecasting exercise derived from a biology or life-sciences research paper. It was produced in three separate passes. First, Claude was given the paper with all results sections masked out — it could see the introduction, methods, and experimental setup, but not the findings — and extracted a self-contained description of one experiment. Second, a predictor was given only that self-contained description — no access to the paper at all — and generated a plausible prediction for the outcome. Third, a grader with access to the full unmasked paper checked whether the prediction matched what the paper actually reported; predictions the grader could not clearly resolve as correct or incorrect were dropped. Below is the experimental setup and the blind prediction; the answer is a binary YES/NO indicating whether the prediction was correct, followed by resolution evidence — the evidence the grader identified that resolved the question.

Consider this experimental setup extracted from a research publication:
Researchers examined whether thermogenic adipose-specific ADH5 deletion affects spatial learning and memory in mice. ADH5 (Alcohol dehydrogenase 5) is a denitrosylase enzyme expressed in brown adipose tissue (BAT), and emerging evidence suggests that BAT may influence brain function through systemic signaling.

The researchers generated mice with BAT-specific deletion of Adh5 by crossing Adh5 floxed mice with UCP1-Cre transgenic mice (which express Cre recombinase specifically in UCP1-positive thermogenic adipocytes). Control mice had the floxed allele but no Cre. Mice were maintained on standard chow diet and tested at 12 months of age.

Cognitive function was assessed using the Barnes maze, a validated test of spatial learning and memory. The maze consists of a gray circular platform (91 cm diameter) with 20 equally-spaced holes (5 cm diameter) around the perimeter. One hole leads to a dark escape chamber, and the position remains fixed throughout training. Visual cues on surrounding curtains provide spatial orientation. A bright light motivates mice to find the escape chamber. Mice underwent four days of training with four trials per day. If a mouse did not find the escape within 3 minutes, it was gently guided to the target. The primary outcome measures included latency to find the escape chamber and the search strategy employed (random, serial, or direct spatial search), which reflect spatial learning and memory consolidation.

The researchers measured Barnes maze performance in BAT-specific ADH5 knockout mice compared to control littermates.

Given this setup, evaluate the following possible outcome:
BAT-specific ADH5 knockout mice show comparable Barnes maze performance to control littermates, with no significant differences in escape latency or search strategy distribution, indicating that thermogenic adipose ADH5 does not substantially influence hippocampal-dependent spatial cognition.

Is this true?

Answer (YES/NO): NO